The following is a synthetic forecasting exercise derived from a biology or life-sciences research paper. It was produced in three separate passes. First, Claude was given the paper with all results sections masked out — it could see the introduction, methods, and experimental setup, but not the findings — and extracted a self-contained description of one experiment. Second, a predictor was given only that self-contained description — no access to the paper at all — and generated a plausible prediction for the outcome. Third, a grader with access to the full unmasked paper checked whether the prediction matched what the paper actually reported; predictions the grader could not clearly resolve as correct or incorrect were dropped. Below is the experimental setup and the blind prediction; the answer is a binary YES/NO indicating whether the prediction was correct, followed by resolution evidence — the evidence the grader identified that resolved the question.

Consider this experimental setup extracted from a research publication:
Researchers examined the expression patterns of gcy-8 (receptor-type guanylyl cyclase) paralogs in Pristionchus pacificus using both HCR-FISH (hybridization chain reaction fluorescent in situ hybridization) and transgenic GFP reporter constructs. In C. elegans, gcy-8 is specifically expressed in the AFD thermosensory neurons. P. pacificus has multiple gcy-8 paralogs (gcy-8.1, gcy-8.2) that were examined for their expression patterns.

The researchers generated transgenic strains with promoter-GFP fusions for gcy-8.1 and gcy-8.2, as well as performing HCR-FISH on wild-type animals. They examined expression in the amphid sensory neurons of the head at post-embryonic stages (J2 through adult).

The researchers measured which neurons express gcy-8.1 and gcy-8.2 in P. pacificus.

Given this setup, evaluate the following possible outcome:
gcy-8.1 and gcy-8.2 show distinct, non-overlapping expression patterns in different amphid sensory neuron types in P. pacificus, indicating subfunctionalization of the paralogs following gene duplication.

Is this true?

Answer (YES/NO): NO